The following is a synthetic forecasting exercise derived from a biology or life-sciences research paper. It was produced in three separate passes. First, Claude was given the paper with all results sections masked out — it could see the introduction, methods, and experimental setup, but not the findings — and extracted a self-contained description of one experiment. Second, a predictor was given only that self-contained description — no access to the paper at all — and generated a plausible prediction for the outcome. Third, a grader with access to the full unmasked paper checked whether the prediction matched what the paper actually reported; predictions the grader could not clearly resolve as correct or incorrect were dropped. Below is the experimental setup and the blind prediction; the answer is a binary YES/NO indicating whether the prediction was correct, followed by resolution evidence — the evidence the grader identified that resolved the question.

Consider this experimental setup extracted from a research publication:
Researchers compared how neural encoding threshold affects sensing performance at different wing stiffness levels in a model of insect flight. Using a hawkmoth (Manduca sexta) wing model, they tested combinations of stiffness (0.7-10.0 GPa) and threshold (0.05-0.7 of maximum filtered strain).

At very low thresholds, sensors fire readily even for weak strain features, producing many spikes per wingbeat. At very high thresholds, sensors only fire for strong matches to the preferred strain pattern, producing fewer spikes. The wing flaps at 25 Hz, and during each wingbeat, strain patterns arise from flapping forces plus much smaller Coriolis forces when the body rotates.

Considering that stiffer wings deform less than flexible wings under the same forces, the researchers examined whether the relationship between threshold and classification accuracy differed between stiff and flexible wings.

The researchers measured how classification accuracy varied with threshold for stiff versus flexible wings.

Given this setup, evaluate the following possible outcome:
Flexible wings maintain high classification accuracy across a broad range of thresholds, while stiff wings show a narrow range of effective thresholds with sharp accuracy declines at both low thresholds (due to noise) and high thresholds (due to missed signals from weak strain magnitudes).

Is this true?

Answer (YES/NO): NO